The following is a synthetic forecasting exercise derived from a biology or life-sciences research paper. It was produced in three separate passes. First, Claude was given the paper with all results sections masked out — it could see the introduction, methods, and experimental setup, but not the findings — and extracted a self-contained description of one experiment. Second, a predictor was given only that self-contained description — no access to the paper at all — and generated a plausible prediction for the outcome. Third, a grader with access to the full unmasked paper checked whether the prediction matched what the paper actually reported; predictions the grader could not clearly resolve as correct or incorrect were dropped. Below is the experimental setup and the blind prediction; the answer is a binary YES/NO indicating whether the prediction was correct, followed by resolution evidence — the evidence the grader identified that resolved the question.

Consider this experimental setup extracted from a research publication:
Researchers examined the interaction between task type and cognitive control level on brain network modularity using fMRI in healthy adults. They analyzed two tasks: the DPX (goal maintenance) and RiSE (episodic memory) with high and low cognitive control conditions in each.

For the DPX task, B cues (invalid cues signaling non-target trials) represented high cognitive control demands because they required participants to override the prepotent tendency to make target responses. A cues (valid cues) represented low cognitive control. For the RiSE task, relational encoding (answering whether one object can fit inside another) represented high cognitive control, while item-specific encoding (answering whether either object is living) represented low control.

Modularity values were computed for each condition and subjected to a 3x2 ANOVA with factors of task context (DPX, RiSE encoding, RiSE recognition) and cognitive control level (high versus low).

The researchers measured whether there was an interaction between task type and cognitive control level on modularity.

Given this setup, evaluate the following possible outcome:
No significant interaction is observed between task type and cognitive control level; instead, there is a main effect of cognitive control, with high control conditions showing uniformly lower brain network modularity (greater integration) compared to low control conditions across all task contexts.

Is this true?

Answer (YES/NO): NO